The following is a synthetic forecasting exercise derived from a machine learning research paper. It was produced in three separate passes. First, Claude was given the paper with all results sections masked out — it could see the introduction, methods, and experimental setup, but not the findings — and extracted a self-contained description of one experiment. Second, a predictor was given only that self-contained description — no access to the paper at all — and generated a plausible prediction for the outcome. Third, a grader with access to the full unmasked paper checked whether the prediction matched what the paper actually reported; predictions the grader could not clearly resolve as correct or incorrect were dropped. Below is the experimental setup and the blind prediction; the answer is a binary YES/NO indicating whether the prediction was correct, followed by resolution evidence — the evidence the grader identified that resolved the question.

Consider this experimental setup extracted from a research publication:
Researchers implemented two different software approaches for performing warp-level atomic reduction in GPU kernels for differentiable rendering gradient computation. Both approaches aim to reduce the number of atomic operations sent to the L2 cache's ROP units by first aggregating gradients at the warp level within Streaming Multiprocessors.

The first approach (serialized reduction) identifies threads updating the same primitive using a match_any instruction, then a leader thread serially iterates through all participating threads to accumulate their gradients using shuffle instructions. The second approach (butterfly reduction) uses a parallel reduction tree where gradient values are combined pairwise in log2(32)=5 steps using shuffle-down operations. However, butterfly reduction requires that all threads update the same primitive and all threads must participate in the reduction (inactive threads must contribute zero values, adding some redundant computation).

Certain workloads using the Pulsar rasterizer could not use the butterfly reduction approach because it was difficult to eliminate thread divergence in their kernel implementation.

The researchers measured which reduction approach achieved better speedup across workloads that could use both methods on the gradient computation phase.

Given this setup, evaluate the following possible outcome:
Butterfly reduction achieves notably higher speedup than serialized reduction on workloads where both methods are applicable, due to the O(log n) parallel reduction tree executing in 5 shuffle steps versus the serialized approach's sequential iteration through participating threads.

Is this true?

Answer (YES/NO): NO